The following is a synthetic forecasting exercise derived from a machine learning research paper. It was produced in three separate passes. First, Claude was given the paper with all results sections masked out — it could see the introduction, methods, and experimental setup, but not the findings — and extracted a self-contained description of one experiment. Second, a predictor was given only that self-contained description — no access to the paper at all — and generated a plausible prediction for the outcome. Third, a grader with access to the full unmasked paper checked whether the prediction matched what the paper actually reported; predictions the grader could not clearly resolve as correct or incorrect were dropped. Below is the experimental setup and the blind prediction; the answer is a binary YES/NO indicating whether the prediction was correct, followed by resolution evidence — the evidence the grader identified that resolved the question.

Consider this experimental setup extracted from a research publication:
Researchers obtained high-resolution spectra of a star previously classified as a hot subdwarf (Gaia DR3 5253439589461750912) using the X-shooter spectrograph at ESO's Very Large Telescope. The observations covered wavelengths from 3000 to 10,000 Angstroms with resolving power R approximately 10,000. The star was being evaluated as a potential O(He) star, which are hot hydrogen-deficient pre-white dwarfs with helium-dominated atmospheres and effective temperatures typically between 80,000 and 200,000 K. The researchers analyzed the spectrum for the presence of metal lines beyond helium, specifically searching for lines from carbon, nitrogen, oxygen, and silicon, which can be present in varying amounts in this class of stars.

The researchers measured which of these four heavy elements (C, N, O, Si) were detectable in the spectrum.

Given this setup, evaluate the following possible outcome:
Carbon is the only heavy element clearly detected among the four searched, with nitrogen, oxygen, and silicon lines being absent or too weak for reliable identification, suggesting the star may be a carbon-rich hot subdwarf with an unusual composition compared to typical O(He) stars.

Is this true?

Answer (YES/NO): NO